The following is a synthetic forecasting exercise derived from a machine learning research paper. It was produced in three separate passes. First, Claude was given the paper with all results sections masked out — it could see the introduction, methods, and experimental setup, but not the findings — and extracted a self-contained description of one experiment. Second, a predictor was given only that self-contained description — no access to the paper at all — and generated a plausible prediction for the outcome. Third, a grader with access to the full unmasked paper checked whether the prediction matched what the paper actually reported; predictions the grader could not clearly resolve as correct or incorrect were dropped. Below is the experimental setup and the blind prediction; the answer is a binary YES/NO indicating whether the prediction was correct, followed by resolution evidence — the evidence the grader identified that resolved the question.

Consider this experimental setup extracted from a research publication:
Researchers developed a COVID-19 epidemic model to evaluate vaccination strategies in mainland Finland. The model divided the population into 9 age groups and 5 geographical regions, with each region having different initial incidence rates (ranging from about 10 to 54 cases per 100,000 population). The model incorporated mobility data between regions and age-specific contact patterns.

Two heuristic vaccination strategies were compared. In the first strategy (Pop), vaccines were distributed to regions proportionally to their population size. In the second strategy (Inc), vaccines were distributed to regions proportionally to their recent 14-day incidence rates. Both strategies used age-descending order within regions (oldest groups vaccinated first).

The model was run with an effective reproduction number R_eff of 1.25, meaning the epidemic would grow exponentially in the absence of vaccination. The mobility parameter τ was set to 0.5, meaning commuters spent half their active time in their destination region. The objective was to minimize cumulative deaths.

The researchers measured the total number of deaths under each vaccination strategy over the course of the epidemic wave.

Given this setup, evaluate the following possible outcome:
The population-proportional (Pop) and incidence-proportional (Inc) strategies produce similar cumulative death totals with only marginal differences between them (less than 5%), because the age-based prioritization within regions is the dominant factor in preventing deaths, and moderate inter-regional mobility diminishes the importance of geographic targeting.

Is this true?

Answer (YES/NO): YES